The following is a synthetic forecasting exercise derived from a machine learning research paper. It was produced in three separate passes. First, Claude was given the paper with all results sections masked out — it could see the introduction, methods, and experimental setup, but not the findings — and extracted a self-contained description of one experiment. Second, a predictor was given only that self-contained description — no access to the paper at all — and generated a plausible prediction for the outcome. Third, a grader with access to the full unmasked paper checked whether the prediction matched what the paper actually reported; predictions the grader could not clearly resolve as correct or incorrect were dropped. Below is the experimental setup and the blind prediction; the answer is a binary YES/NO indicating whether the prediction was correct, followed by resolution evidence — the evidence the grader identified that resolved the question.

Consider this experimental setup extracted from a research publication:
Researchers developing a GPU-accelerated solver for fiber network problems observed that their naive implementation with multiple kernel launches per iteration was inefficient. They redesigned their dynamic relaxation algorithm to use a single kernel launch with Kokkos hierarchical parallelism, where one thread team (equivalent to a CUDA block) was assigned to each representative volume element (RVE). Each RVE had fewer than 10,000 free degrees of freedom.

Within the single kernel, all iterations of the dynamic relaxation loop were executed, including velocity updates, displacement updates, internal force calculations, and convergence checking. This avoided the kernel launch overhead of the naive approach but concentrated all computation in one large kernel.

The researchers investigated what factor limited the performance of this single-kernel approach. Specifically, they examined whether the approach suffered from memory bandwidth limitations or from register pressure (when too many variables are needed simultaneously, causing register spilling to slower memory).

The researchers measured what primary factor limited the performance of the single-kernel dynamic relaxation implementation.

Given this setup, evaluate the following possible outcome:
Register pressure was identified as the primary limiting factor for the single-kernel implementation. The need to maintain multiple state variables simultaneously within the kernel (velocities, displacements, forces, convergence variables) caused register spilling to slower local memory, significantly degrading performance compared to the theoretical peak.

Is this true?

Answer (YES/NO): YES